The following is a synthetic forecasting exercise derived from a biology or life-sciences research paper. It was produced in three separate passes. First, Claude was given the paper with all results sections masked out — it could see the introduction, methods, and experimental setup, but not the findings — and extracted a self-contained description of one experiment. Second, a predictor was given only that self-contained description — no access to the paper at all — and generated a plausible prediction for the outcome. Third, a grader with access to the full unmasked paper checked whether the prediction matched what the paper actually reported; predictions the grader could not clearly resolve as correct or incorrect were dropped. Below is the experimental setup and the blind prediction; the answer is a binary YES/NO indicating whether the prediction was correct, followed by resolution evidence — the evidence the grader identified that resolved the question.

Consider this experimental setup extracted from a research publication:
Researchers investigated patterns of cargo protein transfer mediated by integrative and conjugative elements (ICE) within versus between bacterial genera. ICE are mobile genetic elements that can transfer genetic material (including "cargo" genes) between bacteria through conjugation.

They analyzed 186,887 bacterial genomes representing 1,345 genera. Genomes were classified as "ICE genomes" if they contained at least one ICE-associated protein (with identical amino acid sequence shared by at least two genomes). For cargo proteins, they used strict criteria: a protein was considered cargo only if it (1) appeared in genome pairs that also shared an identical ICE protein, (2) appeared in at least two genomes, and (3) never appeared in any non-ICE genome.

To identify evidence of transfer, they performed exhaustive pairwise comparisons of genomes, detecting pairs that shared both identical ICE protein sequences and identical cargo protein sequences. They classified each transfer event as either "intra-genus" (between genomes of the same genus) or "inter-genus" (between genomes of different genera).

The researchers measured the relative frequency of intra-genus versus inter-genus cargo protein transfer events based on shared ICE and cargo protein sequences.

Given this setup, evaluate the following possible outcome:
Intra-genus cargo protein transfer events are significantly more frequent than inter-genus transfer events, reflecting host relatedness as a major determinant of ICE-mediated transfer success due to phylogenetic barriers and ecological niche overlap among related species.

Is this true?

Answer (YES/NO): YES